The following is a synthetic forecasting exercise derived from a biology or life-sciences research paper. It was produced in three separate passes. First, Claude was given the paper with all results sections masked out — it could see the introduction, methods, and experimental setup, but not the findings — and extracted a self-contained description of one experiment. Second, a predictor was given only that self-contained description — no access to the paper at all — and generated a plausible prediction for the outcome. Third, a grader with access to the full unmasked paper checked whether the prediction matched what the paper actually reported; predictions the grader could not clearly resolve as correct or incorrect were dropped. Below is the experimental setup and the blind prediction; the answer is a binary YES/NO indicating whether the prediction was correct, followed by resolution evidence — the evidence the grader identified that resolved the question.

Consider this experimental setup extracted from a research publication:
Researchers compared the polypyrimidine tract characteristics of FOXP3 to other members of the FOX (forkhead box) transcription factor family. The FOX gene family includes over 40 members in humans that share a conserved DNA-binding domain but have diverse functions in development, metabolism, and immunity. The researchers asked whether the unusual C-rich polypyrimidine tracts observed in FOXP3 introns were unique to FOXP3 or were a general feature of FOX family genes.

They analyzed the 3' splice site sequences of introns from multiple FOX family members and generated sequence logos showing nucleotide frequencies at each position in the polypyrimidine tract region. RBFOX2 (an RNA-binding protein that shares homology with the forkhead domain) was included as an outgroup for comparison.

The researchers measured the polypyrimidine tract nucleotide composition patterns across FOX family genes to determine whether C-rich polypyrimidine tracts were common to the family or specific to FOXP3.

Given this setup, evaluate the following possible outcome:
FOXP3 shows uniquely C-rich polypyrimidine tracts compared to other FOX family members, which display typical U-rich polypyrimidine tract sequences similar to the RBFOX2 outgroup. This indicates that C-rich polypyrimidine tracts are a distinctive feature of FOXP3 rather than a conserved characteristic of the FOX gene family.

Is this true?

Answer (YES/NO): NO